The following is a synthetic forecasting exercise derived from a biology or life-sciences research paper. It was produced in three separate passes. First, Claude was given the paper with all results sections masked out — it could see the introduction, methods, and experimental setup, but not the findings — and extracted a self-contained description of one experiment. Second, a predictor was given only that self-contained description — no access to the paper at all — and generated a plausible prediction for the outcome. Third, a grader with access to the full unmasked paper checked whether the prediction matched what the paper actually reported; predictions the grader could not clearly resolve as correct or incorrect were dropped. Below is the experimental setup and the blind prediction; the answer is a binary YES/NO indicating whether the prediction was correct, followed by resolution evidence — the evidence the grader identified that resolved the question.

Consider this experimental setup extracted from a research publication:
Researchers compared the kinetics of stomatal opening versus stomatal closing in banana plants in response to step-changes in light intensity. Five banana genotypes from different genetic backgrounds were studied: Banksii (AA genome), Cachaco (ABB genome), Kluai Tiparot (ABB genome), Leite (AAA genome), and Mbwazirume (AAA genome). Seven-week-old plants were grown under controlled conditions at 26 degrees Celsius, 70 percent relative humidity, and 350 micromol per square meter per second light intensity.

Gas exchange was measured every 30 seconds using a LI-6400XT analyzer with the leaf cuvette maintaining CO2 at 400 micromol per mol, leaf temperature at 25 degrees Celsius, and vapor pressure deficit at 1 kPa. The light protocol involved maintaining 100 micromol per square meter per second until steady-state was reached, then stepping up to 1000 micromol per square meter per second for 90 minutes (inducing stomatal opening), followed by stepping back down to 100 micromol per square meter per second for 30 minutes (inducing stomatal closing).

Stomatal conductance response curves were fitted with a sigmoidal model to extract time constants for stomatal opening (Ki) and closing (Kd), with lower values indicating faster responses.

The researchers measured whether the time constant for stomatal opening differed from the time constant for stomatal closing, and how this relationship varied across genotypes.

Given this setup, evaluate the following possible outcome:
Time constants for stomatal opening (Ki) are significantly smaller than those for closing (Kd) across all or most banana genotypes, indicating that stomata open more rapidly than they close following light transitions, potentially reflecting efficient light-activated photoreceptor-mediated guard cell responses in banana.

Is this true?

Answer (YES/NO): NO